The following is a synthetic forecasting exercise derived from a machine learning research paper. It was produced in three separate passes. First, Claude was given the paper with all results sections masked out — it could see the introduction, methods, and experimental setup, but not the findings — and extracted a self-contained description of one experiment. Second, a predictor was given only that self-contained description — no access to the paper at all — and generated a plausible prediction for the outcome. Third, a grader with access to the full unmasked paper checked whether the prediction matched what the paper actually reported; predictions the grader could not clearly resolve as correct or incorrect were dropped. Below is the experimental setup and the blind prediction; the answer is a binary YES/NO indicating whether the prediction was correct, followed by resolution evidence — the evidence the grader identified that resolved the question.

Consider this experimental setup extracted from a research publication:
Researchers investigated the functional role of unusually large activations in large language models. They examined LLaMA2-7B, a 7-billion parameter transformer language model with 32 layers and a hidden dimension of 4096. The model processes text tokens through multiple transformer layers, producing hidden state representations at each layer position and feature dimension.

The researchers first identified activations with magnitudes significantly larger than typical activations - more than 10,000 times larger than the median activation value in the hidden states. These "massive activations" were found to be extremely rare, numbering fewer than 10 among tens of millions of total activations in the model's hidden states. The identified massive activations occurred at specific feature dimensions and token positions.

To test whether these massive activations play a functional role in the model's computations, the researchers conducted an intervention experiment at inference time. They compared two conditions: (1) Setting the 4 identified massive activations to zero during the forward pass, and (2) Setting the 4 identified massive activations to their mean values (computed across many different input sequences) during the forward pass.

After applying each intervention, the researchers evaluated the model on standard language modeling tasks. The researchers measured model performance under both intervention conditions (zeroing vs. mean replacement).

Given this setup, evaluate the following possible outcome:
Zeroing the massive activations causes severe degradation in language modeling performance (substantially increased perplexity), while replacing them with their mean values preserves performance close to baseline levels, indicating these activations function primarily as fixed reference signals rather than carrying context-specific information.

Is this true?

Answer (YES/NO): YES